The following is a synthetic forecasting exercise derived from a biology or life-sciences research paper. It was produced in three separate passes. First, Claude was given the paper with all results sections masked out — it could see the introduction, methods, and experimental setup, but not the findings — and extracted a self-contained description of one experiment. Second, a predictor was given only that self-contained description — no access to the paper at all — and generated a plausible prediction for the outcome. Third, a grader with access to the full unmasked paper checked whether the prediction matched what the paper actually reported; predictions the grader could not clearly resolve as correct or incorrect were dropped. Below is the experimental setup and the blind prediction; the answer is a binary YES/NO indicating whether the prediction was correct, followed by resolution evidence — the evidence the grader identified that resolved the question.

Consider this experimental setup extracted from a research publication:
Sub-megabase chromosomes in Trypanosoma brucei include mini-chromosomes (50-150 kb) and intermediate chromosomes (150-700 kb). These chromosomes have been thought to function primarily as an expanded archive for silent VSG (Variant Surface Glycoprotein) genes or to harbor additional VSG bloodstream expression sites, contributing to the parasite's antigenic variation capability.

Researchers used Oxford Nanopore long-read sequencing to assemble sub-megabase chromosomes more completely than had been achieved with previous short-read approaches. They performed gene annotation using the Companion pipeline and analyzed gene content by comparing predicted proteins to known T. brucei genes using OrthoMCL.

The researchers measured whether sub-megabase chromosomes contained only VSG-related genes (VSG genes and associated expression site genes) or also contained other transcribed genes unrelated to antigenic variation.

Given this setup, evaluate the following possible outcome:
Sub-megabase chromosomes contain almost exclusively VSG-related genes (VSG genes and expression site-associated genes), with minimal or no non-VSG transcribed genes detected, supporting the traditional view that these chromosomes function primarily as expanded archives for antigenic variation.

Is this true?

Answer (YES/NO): NO